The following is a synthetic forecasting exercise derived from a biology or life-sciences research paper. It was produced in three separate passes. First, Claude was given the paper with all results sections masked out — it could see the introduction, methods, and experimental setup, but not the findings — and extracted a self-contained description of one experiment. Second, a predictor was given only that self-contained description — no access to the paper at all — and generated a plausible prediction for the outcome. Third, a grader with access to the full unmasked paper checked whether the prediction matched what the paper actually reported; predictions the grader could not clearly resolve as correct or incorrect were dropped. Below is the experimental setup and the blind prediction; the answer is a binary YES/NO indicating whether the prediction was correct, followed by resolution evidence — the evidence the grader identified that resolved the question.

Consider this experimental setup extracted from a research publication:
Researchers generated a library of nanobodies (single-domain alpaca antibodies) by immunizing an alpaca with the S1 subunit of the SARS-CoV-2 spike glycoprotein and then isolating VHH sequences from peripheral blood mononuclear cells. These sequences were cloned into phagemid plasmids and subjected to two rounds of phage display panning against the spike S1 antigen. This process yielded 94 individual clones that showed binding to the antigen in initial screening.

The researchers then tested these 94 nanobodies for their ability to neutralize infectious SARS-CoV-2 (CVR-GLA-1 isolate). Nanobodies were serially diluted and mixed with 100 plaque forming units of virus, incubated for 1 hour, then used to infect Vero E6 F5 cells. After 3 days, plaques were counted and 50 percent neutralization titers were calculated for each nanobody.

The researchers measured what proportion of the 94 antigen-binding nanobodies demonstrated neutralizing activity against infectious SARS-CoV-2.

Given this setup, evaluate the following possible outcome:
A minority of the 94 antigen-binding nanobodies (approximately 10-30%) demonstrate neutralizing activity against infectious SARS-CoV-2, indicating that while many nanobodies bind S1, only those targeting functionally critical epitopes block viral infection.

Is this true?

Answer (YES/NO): NO